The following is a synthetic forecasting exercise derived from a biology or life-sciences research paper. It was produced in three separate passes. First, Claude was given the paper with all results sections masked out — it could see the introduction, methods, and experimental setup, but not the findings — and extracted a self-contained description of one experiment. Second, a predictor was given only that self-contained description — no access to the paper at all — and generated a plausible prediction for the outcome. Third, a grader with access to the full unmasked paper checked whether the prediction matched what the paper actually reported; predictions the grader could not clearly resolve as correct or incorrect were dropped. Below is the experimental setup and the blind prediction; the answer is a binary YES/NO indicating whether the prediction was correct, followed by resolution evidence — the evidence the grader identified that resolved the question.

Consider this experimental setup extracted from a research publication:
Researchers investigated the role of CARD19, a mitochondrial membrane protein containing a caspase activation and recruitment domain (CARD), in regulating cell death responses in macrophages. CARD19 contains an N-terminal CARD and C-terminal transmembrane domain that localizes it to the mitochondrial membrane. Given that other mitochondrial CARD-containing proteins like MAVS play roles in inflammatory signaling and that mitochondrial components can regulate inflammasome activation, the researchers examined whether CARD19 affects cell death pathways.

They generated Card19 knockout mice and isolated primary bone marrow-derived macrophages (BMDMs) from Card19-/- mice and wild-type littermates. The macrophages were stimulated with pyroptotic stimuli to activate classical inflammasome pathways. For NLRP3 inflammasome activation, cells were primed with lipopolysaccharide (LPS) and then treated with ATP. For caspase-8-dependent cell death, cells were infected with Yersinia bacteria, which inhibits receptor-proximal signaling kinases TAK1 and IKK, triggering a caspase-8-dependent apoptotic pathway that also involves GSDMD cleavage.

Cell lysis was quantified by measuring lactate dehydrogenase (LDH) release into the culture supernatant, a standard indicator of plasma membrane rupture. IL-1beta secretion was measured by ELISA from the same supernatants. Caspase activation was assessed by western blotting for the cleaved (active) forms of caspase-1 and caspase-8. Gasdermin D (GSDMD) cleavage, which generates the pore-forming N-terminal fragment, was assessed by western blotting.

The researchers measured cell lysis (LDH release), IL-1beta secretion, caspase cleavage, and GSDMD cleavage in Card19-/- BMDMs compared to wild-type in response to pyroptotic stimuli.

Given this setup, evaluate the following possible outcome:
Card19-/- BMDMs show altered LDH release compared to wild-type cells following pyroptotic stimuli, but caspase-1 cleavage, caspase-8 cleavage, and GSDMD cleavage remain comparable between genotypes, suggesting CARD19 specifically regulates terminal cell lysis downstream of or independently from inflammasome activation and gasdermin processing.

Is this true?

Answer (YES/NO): NO